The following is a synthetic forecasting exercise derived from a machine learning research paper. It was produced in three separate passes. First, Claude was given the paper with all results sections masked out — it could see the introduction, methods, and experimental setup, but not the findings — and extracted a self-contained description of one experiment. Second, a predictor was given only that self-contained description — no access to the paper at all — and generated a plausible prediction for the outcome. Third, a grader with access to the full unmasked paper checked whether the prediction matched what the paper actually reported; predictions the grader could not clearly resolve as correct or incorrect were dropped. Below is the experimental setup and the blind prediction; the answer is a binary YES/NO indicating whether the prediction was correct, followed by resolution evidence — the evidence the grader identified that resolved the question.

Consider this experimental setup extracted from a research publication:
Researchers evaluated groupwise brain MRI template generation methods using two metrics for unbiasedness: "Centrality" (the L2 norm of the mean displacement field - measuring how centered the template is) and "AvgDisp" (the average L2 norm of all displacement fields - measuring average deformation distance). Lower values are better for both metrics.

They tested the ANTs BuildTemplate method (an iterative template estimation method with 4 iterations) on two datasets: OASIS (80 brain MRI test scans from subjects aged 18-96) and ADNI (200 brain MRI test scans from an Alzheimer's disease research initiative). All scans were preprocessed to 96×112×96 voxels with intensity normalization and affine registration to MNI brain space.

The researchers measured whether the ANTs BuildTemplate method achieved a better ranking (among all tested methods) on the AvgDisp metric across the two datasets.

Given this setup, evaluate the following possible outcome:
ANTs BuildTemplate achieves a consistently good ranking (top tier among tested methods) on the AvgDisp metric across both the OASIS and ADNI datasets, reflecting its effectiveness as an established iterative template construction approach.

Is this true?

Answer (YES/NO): NO